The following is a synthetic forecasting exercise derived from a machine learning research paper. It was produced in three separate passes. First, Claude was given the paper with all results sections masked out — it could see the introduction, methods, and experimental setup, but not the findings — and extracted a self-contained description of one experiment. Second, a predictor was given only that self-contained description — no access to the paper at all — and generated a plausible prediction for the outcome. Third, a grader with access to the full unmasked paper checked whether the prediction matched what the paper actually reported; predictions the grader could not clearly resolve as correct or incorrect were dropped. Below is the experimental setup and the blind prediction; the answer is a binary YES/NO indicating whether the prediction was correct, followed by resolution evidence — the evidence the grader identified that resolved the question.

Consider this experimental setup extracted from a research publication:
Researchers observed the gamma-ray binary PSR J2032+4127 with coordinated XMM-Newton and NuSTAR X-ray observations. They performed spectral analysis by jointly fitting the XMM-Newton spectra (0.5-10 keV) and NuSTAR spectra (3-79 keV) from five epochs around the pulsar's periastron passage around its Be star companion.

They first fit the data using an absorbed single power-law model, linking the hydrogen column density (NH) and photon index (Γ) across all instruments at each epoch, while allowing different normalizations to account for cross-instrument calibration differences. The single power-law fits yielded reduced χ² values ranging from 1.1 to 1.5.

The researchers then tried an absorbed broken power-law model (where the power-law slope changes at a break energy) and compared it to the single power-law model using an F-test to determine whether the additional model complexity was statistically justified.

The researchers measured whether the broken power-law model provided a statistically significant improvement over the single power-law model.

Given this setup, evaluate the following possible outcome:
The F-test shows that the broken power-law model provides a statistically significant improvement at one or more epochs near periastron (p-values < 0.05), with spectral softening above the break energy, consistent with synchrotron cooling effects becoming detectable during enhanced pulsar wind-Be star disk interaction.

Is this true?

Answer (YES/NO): NO